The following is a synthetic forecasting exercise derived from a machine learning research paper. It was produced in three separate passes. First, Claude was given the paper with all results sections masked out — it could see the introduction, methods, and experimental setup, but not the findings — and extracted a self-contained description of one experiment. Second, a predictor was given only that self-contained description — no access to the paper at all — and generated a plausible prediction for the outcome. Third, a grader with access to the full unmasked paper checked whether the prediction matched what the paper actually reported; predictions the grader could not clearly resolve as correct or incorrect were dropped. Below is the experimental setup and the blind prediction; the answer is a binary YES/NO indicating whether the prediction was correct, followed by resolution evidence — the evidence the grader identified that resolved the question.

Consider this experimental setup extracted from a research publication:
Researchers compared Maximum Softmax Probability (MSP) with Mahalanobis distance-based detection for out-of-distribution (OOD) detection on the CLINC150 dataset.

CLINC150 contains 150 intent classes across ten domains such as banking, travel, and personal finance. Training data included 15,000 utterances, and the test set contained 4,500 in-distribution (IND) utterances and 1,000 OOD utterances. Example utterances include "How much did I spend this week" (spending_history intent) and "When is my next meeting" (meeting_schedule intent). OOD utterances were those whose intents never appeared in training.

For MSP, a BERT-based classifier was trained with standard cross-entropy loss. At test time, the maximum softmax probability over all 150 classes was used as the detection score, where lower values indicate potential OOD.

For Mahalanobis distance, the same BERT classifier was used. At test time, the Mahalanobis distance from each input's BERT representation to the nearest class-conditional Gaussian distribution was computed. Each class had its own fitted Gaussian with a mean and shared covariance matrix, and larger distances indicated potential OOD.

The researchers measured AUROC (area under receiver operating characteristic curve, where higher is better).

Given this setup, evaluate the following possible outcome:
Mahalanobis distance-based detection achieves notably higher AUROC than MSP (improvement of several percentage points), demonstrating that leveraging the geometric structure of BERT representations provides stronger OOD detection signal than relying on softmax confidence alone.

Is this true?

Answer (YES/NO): NO